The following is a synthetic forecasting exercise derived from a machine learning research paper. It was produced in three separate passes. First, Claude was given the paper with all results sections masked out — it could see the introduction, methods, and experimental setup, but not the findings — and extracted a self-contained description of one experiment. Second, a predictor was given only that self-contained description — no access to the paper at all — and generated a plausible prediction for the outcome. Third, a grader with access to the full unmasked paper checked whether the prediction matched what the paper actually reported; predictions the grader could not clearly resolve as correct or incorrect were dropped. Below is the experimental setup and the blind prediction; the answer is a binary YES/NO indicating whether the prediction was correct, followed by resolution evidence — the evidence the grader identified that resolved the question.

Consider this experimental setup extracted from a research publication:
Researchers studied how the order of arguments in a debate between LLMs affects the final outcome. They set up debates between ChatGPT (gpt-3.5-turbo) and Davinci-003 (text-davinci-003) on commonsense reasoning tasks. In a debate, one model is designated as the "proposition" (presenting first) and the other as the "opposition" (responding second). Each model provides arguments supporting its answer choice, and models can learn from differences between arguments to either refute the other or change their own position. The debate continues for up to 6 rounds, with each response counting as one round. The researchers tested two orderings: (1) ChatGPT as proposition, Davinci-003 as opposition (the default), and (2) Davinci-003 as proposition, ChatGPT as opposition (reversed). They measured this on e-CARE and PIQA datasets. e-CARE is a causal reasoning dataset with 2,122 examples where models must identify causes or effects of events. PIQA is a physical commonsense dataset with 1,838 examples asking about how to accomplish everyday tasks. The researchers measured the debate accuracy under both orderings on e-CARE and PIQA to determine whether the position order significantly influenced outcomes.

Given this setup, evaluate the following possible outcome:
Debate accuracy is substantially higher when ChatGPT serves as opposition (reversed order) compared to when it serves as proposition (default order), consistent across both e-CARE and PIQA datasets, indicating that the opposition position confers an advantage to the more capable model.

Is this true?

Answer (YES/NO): NO